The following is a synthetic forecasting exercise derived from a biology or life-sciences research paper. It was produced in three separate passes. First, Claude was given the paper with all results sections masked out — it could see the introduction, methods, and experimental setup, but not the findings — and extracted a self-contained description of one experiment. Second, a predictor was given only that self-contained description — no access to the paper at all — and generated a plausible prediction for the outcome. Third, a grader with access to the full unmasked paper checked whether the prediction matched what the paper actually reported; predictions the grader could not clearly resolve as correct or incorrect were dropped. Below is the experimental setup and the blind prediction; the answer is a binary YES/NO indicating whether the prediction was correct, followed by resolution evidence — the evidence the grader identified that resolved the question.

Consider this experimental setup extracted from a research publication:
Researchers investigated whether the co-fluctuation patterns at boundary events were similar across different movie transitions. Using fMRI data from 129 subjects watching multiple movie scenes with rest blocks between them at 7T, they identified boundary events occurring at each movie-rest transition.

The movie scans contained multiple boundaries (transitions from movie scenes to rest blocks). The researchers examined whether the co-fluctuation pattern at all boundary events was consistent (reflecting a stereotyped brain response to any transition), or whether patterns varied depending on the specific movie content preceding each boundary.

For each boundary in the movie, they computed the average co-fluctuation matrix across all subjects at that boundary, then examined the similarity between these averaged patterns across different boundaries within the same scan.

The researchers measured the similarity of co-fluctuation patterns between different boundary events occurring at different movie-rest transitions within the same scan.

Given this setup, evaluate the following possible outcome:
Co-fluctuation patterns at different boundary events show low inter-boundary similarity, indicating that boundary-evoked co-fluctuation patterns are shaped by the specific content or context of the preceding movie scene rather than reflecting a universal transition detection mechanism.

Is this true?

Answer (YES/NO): NO